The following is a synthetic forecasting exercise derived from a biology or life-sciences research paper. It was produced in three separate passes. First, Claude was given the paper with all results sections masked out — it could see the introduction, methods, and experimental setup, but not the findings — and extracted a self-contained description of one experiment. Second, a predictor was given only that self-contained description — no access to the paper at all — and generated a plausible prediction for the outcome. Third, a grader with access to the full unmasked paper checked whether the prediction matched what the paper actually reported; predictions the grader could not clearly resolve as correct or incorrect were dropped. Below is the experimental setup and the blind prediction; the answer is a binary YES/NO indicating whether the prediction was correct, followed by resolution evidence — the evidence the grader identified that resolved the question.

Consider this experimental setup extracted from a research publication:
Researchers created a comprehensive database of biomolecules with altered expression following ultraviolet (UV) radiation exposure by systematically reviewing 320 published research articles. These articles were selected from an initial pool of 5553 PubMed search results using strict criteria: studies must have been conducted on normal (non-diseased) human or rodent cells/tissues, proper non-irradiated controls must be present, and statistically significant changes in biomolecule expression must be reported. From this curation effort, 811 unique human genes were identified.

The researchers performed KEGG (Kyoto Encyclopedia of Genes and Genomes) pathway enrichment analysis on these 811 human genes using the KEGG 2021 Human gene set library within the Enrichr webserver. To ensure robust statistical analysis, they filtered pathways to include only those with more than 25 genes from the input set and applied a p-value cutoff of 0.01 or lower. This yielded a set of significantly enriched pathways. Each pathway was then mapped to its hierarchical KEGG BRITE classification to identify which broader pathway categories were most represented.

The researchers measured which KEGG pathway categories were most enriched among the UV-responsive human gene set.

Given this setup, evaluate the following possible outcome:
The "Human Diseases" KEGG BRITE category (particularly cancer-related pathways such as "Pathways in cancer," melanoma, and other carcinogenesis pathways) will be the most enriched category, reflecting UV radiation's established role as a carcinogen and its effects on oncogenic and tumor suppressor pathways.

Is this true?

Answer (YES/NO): YES